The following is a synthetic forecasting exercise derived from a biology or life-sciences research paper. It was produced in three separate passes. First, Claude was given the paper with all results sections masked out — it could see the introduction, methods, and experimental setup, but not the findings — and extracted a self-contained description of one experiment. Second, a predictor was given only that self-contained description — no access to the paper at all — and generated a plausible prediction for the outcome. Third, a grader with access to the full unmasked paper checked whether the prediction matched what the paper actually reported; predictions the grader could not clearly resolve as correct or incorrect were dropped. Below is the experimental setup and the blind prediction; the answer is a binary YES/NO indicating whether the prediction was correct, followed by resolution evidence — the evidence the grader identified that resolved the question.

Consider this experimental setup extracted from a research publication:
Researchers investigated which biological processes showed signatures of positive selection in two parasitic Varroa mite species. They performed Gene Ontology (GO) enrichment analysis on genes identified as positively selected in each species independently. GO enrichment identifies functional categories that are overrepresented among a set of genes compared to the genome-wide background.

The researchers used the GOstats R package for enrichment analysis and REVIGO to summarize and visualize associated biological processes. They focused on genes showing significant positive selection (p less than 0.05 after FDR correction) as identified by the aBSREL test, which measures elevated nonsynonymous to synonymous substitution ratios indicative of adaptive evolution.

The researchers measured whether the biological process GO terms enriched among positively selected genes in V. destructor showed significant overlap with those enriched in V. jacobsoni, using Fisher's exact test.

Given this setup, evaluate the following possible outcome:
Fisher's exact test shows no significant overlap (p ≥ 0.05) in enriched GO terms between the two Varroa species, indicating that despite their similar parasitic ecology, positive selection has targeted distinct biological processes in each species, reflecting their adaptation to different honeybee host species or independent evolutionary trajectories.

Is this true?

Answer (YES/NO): YES